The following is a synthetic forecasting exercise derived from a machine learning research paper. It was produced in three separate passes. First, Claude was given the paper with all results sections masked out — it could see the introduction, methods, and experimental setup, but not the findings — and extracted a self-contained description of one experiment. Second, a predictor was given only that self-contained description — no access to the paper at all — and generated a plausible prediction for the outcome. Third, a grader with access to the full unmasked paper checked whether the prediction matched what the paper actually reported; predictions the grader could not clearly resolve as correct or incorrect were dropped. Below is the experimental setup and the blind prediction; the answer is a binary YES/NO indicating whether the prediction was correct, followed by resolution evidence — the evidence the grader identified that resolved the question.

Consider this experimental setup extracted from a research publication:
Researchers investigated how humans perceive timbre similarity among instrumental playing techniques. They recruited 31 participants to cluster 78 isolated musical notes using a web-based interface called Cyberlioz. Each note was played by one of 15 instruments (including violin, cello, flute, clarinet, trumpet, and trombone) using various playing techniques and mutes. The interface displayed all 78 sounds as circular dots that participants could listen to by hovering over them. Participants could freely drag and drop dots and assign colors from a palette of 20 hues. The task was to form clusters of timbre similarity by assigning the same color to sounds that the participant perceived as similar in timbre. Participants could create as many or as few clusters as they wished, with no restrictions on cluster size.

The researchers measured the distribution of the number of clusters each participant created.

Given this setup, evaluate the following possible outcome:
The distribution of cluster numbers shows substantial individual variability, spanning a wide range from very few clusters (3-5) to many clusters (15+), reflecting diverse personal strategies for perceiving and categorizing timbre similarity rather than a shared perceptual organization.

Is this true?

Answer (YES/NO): YES